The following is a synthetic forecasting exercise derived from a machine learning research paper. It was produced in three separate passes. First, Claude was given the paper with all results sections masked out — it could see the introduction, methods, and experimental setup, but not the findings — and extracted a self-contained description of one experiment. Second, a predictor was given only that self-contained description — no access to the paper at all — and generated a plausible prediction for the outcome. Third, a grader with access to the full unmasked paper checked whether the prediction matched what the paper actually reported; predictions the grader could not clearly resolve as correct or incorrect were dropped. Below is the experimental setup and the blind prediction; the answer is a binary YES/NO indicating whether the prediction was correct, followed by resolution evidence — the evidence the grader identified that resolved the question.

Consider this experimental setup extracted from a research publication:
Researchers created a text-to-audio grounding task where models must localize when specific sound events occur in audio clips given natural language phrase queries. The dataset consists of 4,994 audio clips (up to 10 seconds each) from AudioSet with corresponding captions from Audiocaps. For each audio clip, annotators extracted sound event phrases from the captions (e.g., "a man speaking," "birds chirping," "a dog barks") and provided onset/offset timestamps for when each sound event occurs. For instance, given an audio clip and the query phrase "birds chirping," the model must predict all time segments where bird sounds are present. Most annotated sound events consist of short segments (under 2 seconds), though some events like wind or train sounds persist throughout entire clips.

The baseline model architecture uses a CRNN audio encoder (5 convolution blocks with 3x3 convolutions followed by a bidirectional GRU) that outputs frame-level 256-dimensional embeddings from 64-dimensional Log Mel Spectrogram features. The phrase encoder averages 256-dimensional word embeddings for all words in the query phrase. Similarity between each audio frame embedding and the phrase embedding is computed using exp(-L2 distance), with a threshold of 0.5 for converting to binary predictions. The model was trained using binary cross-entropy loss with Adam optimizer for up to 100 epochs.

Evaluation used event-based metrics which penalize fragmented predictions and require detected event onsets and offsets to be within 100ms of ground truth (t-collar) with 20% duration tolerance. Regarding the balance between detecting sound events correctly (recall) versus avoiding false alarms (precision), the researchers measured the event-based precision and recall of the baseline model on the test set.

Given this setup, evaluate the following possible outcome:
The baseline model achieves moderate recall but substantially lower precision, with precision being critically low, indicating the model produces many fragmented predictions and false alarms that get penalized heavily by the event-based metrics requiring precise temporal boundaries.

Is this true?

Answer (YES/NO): NO